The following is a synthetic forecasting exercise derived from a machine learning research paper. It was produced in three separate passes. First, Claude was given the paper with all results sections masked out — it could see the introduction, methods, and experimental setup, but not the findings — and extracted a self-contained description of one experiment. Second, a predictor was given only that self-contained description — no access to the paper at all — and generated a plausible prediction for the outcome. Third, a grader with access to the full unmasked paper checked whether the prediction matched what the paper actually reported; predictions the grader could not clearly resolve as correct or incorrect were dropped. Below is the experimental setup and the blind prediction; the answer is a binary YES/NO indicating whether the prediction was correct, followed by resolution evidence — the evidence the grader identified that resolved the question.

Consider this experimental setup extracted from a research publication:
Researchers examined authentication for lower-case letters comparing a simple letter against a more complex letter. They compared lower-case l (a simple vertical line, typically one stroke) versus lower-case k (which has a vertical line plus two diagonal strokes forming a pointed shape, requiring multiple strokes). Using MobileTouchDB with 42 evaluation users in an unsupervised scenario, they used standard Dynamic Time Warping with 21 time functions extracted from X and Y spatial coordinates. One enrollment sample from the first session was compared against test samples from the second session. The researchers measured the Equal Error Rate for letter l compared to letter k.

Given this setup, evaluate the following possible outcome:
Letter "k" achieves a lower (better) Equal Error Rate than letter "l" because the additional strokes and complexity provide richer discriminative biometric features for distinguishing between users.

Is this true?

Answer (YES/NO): YES